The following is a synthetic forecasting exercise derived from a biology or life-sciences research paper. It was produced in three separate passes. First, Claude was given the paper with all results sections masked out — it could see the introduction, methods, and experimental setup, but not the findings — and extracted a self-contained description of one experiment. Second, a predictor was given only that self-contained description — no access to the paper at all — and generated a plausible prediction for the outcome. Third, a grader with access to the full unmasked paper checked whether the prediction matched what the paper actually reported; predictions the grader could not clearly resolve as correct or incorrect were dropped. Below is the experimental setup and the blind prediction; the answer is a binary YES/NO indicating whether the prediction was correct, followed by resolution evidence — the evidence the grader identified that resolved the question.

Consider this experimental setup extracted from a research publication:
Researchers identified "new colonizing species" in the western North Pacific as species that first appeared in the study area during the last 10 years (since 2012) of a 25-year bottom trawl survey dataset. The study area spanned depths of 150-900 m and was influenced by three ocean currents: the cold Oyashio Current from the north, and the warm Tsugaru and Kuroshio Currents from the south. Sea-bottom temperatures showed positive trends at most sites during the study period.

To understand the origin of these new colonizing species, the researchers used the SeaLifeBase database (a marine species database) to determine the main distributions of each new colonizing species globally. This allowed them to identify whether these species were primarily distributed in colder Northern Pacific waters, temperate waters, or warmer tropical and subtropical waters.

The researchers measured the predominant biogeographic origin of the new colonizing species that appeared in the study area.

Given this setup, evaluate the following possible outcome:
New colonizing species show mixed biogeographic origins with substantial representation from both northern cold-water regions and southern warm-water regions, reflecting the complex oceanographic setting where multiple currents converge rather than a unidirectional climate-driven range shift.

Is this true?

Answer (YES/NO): NO